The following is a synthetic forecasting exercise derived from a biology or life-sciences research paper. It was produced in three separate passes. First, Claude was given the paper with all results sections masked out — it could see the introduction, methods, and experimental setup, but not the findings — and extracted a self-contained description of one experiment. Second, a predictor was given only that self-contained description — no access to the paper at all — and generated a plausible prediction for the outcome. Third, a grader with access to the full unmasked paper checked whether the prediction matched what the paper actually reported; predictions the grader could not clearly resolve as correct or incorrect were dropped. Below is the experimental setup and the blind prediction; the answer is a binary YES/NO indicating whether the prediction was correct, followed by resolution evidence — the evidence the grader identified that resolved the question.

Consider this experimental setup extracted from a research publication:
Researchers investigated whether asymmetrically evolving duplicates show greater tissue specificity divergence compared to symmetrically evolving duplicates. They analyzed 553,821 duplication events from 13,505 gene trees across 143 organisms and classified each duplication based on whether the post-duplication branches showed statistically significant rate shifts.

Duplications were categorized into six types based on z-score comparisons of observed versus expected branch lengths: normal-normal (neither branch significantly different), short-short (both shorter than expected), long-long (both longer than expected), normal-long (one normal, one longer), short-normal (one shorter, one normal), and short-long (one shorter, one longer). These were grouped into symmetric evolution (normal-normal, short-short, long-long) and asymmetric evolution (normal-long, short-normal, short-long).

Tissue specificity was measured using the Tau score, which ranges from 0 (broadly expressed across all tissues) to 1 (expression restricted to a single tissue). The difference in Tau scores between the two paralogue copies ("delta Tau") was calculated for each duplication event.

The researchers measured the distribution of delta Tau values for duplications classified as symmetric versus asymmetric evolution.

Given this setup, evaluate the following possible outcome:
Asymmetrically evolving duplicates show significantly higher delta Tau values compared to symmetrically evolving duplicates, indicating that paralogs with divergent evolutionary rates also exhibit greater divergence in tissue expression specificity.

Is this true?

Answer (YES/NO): YES